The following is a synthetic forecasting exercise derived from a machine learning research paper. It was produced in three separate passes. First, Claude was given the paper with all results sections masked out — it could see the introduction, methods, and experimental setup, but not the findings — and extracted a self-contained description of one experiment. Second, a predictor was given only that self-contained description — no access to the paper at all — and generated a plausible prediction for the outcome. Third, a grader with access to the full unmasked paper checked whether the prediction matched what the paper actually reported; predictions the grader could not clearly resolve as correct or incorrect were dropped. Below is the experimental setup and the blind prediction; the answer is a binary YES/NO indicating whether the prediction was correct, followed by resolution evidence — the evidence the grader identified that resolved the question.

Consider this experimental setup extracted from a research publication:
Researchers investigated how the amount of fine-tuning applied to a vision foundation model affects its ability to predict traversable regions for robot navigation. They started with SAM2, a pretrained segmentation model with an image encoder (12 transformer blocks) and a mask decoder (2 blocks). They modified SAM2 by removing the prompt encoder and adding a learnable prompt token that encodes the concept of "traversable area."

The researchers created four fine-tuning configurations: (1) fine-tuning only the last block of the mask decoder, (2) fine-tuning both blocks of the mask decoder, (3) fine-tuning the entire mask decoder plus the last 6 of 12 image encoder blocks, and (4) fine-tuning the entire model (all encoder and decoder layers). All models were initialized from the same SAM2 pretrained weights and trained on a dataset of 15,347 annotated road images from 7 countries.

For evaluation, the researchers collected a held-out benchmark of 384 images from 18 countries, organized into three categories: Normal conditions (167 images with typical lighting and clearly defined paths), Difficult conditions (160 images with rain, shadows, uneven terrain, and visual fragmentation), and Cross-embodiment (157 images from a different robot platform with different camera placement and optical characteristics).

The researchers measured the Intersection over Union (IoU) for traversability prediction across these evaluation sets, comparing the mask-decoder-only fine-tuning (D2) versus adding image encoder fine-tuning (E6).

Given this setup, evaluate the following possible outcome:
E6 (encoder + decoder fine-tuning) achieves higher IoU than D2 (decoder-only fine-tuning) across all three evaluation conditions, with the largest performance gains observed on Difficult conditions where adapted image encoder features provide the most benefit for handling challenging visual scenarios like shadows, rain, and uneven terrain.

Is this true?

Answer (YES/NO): YES